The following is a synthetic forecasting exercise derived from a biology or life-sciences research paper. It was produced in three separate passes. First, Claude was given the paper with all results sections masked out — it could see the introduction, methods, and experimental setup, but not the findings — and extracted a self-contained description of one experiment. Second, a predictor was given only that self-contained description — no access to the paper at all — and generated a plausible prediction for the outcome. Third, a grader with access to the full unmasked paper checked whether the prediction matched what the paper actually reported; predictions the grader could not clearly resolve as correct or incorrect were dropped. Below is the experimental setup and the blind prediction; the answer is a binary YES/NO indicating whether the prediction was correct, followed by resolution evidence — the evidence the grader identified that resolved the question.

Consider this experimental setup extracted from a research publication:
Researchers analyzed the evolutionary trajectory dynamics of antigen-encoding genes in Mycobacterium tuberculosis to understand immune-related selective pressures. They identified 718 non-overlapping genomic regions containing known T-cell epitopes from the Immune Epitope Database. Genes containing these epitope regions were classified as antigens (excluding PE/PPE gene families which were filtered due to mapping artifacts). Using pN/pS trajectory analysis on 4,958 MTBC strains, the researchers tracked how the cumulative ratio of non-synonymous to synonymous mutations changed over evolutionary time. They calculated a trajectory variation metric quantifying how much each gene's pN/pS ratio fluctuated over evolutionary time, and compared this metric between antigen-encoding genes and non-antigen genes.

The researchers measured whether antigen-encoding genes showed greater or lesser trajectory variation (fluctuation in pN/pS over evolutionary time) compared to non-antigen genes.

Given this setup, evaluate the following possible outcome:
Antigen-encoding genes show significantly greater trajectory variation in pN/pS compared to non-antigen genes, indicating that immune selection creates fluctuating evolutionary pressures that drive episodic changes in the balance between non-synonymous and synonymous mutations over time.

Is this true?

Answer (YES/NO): NO